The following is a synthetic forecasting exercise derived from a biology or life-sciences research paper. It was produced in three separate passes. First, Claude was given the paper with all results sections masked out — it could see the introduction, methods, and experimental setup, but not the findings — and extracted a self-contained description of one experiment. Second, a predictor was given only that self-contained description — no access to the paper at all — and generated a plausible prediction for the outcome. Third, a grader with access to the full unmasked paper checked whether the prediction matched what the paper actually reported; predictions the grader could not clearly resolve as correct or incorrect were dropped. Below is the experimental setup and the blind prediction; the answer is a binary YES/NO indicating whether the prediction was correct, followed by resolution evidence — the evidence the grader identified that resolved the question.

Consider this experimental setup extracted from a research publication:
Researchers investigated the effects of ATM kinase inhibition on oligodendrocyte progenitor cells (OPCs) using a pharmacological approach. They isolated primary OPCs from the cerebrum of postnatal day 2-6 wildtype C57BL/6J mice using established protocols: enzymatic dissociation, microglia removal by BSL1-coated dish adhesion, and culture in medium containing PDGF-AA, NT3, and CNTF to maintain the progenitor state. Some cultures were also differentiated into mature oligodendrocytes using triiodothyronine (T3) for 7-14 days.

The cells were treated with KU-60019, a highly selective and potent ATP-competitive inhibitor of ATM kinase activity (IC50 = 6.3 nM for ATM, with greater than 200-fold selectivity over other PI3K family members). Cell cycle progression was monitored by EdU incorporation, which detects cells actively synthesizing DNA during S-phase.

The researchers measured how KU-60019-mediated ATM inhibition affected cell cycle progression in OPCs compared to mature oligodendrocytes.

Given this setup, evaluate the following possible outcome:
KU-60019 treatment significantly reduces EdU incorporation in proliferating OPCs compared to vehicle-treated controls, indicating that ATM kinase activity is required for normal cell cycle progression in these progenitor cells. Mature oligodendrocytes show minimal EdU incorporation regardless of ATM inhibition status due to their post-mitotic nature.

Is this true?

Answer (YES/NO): NO